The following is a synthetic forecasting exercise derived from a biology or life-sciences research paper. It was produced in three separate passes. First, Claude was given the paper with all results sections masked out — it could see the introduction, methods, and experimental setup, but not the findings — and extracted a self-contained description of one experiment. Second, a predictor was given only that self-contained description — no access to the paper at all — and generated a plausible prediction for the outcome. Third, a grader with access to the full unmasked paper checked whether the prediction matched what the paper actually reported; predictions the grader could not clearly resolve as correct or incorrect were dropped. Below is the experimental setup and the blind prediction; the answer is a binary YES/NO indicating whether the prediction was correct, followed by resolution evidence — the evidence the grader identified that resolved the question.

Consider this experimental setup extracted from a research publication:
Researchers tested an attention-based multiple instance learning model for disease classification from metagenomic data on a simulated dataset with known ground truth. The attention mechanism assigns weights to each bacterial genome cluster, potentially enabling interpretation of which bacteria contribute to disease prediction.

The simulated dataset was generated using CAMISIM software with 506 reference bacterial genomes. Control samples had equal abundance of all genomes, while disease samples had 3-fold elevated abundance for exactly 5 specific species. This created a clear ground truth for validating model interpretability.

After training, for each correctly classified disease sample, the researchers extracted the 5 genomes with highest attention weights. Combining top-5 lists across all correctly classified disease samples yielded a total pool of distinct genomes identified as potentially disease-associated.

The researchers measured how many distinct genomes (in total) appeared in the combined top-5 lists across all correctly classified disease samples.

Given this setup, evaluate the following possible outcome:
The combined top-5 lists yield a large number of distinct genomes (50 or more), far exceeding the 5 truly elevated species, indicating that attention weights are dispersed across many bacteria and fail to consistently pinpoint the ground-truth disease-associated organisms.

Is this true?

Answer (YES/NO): NO